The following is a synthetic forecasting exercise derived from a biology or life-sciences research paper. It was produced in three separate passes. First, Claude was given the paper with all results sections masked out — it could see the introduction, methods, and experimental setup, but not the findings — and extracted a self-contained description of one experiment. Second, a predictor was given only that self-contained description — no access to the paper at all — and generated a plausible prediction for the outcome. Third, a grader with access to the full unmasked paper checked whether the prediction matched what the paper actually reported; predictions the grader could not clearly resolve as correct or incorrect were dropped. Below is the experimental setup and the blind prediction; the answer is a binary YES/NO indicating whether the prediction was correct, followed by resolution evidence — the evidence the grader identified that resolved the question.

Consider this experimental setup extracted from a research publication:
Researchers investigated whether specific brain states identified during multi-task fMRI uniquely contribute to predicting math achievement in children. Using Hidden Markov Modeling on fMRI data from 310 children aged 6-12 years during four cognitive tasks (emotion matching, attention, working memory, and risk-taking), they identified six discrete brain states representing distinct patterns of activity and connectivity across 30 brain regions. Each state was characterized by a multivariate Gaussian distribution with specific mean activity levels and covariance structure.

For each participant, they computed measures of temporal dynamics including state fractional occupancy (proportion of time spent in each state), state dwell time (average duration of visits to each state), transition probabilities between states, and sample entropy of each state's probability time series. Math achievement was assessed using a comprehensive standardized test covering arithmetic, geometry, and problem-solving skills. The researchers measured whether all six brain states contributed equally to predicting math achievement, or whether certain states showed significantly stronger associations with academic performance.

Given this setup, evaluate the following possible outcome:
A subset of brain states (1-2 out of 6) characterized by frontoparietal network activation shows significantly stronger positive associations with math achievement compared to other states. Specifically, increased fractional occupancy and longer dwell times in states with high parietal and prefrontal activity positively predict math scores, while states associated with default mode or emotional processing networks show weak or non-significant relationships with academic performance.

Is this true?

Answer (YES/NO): NO